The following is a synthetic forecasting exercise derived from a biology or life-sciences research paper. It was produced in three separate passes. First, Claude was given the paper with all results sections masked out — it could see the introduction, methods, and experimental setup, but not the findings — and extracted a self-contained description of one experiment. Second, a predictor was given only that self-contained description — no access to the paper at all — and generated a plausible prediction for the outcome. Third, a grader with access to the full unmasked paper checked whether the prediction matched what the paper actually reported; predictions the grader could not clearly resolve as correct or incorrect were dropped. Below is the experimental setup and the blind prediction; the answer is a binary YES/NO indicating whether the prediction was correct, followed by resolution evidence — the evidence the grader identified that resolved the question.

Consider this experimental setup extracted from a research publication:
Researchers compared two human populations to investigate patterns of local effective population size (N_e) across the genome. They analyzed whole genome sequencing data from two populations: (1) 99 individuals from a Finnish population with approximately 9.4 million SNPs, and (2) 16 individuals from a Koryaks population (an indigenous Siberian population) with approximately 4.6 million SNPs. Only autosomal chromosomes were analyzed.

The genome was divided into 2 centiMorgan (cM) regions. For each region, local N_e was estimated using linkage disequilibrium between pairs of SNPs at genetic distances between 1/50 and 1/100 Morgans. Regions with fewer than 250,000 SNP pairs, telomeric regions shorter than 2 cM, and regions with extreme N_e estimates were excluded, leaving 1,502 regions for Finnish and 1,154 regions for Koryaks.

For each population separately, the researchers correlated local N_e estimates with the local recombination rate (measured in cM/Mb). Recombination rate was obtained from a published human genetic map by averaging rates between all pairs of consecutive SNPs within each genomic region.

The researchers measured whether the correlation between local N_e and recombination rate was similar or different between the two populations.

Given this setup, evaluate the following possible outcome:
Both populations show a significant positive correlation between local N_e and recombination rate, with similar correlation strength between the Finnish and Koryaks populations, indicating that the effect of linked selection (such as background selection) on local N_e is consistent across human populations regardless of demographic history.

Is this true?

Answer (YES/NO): NO